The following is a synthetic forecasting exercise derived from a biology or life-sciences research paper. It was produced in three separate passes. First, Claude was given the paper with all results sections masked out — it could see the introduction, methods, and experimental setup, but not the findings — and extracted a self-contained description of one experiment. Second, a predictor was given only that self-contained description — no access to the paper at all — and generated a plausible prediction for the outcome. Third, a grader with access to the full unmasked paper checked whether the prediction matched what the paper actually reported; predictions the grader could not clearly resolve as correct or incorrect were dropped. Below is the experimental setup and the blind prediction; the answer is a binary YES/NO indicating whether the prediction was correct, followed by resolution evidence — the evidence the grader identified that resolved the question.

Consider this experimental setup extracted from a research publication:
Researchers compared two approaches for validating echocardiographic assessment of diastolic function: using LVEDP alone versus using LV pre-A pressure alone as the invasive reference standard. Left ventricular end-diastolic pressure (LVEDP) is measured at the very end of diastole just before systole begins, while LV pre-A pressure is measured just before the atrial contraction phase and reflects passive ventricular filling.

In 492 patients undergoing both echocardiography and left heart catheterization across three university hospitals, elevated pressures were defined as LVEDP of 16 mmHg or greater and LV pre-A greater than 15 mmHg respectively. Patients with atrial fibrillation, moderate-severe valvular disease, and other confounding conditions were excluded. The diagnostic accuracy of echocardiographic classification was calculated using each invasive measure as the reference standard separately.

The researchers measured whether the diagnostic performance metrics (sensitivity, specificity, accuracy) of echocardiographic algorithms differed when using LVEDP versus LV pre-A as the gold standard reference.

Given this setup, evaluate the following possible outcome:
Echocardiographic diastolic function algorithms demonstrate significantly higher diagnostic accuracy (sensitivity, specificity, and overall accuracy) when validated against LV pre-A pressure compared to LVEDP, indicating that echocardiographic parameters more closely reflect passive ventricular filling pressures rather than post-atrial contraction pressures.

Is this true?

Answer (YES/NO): NO